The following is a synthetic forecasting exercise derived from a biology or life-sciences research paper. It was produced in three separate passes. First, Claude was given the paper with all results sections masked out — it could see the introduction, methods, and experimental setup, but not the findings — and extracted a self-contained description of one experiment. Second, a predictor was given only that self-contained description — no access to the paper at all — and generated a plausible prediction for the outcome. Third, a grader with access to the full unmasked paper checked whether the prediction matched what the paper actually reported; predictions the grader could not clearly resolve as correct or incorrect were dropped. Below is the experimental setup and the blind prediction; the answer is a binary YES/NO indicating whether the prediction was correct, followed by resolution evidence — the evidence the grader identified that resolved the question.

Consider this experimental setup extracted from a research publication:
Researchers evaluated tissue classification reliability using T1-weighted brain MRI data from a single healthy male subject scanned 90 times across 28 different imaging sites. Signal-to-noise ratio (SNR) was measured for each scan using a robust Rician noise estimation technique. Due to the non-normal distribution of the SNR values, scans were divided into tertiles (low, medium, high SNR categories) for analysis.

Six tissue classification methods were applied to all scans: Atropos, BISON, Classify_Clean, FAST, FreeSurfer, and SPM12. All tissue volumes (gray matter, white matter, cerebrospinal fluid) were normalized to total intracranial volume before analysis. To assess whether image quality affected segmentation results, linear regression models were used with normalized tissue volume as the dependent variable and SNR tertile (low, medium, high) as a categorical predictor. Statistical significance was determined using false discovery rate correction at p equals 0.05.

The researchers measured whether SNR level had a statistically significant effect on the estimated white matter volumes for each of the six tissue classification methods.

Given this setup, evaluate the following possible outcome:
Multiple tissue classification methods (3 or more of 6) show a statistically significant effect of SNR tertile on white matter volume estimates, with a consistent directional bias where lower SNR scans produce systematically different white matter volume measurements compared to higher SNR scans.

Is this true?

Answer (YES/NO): YES